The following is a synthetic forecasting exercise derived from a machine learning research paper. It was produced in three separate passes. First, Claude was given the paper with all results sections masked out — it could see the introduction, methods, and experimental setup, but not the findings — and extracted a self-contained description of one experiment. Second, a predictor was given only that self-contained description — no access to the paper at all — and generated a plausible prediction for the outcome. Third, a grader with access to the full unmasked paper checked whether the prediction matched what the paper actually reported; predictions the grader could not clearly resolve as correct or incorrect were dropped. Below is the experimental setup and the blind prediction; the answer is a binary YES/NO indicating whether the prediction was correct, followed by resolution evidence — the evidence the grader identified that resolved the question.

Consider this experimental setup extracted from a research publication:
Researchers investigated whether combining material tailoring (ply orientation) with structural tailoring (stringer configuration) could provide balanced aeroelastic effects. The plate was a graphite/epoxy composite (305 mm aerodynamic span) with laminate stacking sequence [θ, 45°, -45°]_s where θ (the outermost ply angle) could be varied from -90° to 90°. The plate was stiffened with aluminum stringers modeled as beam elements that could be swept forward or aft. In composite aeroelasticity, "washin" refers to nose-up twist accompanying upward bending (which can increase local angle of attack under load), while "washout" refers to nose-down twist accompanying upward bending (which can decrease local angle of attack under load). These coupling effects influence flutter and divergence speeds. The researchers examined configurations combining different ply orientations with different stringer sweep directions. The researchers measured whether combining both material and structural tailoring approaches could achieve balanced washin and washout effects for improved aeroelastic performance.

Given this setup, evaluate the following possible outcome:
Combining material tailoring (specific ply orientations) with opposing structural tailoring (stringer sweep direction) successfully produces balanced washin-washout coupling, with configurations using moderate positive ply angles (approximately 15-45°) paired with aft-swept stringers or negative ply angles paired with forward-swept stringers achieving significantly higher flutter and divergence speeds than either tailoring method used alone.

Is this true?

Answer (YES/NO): NO